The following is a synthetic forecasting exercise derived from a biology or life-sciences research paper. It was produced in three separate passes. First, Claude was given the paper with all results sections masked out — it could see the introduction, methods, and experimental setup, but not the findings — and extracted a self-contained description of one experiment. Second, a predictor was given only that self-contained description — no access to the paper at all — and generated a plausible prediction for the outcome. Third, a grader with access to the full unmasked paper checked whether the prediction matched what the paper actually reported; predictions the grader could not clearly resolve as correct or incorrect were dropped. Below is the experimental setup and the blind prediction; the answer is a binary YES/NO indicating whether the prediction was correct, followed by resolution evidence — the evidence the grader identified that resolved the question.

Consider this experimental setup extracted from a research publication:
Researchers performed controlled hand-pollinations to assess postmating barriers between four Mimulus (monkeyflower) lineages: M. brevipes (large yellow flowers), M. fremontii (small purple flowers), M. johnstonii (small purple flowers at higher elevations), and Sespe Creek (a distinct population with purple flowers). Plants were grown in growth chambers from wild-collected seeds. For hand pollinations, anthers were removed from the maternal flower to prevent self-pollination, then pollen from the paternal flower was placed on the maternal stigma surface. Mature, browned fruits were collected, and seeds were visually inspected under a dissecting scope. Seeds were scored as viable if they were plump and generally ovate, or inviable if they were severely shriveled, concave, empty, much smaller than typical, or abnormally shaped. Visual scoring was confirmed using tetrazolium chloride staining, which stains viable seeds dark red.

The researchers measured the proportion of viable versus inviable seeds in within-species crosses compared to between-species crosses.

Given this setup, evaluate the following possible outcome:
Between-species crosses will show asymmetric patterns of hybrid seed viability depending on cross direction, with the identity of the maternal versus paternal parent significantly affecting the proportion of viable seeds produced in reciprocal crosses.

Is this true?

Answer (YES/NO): NO